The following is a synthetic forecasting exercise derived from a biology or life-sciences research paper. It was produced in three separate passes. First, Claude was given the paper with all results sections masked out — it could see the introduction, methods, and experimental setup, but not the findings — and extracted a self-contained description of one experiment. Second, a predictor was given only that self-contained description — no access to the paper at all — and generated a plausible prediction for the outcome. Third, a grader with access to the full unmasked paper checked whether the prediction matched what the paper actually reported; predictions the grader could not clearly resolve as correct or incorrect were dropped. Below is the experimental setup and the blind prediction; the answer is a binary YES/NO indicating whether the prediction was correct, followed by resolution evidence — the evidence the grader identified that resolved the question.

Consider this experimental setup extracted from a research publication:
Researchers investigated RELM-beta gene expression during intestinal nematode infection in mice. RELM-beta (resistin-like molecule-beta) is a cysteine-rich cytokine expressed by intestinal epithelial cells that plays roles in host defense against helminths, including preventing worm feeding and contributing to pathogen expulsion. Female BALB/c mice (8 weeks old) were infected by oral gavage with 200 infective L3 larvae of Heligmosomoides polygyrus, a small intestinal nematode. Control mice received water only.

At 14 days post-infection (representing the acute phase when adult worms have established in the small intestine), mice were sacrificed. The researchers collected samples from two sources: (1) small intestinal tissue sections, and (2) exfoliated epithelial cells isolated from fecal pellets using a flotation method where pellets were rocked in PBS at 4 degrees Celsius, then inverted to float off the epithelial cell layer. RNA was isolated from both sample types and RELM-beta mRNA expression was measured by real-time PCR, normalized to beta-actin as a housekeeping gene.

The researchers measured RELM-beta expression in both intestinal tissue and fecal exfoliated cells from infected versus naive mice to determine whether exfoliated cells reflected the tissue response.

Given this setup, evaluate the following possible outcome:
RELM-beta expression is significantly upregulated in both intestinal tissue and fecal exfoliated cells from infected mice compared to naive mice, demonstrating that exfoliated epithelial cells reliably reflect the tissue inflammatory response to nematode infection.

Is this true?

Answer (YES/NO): YES